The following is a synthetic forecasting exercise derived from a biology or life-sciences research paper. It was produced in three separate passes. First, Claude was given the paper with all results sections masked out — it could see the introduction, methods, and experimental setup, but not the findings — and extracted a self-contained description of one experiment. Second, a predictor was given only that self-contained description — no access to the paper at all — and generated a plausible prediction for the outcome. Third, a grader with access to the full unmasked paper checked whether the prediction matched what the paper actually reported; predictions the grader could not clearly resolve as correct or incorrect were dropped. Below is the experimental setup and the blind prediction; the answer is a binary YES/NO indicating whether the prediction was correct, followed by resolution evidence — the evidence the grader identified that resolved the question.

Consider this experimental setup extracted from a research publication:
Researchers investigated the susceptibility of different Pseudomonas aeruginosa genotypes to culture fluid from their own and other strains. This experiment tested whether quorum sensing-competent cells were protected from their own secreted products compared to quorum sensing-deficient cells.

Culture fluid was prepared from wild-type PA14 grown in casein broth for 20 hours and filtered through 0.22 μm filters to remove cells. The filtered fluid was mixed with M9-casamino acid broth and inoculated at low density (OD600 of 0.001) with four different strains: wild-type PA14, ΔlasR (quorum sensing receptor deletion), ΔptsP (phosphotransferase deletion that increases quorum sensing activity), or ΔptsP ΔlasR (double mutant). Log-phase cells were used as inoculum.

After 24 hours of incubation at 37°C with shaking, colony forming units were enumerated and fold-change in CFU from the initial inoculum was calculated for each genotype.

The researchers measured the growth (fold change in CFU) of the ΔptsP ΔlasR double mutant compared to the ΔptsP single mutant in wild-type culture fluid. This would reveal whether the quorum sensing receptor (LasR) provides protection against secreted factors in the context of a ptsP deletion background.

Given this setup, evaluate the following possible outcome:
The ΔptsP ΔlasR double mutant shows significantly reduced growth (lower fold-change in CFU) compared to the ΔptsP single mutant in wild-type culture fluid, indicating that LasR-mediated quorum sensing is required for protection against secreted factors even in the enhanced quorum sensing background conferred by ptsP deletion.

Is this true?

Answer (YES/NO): NO